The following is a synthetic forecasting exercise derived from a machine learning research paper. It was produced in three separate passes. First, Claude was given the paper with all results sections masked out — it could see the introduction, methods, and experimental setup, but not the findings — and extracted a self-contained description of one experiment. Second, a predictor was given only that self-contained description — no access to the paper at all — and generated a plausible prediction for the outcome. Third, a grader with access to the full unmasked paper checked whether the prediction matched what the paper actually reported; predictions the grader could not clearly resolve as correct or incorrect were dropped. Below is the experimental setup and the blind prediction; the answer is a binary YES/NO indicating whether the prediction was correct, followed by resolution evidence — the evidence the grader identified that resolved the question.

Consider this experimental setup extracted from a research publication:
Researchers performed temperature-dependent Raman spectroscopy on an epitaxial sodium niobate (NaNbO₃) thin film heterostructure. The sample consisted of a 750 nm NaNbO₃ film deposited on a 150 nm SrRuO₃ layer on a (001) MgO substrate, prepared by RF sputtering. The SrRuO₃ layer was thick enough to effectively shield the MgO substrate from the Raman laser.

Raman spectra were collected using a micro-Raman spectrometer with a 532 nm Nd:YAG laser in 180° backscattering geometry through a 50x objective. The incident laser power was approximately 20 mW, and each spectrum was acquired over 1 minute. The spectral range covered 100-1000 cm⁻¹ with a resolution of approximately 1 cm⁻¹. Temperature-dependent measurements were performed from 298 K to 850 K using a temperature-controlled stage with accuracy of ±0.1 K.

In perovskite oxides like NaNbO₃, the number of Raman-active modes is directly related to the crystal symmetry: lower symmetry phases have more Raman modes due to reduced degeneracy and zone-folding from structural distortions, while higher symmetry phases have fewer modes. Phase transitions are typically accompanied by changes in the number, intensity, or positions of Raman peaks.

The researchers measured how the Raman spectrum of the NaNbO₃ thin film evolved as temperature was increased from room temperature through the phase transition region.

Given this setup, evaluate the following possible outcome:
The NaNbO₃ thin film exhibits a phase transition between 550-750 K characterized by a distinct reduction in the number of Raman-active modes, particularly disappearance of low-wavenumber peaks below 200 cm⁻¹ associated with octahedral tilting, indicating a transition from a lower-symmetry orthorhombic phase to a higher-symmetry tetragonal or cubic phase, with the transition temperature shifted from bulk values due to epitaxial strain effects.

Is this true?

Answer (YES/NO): NO